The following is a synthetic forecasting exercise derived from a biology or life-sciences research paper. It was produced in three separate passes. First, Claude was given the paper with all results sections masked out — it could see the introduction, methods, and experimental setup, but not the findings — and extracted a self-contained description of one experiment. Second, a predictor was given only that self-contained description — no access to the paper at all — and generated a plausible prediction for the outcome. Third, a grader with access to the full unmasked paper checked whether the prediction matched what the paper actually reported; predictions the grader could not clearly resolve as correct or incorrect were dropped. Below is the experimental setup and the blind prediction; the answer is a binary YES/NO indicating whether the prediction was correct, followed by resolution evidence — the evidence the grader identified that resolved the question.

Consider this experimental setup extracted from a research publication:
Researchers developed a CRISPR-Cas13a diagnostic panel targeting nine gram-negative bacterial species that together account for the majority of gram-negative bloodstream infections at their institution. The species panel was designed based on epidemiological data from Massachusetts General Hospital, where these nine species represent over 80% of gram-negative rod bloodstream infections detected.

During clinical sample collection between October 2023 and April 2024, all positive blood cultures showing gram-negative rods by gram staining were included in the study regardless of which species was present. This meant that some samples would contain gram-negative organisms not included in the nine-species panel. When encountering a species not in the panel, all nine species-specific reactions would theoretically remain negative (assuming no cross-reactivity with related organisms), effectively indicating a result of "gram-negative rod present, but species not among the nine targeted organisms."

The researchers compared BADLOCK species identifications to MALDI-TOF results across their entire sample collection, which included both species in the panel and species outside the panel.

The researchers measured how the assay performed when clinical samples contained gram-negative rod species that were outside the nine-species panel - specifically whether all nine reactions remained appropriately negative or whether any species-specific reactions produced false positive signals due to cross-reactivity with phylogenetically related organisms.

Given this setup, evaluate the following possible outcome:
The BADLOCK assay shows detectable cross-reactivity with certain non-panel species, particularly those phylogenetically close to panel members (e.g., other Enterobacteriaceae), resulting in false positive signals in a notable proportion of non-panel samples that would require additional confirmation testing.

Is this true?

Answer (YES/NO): NO